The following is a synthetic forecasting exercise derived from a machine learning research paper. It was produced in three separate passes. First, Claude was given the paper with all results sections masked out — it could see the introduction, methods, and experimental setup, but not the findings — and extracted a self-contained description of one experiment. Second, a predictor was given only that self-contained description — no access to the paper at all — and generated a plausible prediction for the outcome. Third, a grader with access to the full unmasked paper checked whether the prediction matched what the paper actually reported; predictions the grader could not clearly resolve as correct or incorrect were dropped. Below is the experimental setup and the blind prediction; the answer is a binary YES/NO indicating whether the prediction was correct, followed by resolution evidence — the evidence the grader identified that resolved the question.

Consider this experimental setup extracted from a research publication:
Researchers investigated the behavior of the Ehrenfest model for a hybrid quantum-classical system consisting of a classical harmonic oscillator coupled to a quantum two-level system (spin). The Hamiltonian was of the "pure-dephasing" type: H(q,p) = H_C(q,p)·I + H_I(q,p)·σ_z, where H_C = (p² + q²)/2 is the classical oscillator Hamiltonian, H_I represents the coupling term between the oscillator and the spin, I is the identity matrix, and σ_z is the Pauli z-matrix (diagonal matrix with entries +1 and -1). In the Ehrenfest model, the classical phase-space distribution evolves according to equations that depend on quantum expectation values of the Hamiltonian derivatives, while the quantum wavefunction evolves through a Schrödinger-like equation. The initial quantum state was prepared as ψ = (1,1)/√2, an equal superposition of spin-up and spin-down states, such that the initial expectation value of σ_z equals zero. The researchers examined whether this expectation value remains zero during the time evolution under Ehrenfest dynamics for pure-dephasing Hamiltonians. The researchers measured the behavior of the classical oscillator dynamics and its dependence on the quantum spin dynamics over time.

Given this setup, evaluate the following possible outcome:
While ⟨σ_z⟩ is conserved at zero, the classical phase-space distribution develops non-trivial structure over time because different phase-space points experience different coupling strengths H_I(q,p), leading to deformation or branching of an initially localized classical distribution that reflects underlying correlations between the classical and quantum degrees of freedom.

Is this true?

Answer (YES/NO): NO